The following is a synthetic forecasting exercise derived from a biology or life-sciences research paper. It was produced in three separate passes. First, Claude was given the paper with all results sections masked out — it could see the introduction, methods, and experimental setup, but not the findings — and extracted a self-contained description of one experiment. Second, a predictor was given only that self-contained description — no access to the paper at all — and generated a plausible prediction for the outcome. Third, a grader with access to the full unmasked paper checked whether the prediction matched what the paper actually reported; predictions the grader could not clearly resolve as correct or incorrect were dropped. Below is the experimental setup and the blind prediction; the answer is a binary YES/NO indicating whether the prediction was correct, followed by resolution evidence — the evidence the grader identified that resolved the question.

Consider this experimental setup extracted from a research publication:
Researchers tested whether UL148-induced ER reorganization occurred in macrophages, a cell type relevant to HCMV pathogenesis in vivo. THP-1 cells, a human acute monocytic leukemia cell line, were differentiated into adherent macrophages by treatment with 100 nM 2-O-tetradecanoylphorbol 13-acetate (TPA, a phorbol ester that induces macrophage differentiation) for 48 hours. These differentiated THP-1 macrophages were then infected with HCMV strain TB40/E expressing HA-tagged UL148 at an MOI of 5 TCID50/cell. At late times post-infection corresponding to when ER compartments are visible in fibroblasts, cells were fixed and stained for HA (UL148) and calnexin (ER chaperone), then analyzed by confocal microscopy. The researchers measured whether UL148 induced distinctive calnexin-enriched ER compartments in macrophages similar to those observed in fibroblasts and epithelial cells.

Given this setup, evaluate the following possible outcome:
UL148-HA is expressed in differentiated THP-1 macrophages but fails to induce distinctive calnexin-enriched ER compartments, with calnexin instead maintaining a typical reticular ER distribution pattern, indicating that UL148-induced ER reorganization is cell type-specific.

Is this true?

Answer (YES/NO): NO